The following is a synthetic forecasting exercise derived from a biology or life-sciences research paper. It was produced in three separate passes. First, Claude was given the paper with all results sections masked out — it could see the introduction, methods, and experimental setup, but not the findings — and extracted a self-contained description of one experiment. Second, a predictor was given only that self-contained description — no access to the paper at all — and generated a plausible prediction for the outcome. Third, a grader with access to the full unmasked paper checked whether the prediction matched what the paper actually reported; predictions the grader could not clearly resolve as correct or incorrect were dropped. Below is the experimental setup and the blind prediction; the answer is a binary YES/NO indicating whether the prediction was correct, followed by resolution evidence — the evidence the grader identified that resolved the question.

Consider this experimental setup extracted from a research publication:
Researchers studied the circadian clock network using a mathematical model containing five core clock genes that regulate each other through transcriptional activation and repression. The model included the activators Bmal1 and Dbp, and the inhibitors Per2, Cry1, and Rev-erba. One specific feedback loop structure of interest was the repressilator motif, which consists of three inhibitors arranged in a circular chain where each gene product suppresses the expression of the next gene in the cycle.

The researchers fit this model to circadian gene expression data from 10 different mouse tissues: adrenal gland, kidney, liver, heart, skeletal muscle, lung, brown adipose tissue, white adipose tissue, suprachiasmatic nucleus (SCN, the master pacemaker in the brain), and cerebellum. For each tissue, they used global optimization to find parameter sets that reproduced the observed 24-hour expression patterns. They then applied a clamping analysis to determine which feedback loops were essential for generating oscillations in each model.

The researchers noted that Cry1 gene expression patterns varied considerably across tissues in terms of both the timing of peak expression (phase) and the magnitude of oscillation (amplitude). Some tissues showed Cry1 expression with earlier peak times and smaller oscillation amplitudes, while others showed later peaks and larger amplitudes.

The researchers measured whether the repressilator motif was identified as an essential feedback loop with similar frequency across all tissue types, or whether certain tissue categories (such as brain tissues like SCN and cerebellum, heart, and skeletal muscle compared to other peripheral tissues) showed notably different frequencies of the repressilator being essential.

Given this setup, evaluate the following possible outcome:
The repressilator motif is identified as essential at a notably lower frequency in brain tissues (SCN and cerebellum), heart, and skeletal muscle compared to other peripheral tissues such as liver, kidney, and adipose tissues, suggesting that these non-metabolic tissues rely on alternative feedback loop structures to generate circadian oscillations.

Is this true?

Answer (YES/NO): YES